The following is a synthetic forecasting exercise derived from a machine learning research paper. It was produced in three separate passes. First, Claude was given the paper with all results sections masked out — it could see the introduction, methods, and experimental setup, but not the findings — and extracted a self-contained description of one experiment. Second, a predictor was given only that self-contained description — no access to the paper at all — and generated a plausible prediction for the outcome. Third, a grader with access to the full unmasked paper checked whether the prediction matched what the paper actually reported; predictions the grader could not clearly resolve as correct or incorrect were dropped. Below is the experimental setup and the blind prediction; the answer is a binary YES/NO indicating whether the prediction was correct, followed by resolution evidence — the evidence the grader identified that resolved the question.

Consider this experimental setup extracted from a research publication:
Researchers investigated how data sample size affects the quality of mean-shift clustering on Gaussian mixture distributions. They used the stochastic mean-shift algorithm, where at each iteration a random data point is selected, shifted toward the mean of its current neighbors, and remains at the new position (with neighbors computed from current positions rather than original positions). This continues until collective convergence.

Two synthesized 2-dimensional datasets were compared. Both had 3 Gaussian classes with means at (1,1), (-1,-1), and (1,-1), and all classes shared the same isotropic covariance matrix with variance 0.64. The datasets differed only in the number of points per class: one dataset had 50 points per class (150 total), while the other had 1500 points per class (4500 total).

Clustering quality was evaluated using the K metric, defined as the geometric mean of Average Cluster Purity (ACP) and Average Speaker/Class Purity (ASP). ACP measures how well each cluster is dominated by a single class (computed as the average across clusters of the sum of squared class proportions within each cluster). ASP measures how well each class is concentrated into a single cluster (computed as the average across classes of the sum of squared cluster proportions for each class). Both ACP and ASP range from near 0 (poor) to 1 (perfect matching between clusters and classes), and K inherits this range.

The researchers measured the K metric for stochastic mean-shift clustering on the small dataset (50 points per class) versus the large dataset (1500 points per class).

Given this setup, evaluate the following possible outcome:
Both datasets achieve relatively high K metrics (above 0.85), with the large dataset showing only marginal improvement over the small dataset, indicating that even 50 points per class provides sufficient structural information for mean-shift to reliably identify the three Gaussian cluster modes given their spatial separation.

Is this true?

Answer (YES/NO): NO